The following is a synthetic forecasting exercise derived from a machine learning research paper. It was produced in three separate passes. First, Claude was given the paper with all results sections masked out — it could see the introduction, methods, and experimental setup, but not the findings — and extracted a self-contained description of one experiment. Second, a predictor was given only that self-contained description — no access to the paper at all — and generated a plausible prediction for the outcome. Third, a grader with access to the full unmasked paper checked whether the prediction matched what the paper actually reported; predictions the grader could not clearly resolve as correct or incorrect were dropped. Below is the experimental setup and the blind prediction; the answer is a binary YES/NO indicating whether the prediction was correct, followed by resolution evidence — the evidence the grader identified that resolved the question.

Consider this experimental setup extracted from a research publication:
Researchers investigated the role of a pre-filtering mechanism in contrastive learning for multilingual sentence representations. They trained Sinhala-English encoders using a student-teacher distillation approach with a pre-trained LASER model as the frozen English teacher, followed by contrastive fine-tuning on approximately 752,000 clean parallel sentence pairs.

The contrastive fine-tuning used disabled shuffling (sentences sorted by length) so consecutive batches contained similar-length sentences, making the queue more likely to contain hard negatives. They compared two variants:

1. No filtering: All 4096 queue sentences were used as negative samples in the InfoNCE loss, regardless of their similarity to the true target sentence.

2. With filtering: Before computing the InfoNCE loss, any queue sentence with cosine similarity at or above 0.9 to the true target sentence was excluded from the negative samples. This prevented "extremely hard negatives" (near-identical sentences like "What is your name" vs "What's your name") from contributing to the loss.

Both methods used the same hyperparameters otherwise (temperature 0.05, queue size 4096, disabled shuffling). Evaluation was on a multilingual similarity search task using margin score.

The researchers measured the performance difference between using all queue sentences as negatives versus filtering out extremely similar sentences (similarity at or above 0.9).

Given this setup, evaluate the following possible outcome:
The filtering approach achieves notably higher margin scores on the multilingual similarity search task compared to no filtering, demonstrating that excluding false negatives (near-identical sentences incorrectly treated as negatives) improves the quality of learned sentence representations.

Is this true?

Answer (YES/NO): YES